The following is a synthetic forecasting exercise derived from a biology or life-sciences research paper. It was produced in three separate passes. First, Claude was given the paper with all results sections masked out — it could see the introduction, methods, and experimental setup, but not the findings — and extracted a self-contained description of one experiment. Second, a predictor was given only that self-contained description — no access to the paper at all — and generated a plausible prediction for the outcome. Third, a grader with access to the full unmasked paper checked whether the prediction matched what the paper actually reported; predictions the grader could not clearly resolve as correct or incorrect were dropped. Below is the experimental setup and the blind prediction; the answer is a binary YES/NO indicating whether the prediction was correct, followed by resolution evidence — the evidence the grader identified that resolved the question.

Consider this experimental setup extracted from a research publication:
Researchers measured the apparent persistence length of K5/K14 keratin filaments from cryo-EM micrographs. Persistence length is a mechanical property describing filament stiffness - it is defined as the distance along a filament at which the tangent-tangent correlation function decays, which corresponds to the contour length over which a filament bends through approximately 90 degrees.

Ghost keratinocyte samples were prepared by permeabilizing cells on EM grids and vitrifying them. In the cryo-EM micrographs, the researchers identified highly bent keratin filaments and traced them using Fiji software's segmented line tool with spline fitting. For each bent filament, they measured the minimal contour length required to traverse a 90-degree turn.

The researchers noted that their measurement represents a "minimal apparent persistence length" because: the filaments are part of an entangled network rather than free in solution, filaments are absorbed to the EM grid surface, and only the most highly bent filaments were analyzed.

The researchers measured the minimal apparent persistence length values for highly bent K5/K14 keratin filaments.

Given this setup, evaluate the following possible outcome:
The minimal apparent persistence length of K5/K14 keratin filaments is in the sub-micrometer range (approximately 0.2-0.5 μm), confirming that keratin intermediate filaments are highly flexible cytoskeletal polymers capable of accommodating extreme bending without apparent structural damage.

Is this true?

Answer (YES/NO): NO